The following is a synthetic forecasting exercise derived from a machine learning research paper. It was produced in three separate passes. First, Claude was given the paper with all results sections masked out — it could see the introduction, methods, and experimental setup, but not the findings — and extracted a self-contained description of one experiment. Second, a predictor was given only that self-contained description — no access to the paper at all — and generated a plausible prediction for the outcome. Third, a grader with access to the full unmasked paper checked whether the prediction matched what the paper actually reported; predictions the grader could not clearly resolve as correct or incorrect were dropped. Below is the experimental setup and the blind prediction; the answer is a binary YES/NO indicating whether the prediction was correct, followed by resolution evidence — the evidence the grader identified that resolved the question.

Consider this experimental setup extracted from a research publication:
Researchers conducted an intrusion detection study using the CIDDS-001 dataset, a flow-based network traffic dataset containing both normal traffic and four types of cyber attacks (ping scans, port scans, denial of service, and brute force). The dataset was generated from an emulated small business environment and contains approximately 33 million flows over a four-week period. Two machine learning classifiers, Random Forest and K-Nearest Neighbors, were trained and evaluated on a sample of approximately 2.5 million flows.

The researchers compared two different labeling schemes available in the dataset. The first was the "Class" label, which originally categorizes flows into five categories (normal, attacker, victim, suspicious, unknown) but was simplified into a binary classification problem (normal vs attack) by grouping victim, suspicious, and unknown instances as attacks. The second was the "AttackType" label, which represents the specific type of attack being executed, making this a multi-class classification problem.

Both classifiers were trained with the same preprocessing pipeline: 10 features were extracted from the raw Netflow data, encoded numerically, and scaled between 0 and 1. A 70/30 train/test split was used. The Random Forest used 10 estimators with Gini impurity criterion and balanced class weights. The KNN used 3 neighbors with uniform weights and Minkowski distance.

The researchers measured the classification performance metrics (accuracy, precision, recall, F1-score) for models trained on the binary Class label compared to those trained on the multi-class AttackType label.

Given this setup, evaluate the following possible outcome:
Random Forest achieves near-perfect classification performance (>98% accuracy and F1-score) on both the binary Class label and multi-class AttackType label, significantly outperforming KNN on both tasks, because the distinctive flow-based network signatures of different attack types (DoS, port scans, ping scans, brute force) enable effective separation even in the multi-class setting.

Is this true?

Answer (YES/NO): NO